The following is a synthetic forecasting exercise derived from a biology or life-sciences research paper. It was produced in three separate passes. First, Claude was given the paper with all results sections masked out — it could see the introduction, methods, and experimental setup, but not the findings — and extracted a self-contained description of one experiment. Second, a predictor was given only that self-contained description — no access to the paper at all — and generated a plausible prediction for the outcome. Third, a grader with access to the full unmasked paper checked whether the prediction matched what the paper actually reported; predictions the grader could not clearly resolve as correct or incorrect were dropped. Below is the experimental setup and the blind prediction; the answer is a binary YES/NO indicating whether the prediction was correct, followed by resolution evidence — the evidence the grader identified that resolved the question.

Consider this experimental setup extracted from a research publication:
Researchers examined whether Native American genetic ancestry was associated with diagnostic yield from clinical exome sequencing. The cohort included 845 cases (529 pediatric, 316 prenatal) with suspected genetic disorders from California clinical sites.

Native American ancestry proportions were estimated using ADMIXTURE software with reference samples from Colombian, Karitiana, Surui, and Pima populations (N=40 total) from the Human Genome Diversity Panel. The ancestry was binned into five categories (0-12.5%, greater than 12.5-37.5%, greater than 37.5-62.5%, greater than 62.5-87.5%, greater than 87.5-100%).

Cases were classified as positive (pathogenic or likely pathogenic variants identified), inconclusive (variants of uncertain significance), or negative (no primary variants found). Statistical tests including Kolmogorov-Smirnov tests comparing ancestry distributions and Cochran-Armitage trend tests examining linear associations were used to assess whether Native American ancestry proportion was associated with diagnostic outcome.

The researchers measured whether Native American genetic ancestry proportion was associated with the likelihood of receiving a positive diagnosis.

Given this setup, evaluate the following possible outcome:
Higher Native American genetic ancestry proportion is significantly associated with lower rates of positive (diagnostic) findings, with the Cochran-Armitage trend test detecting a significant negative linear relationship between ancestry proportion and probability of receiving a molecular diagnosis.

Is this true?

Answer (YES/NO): NO